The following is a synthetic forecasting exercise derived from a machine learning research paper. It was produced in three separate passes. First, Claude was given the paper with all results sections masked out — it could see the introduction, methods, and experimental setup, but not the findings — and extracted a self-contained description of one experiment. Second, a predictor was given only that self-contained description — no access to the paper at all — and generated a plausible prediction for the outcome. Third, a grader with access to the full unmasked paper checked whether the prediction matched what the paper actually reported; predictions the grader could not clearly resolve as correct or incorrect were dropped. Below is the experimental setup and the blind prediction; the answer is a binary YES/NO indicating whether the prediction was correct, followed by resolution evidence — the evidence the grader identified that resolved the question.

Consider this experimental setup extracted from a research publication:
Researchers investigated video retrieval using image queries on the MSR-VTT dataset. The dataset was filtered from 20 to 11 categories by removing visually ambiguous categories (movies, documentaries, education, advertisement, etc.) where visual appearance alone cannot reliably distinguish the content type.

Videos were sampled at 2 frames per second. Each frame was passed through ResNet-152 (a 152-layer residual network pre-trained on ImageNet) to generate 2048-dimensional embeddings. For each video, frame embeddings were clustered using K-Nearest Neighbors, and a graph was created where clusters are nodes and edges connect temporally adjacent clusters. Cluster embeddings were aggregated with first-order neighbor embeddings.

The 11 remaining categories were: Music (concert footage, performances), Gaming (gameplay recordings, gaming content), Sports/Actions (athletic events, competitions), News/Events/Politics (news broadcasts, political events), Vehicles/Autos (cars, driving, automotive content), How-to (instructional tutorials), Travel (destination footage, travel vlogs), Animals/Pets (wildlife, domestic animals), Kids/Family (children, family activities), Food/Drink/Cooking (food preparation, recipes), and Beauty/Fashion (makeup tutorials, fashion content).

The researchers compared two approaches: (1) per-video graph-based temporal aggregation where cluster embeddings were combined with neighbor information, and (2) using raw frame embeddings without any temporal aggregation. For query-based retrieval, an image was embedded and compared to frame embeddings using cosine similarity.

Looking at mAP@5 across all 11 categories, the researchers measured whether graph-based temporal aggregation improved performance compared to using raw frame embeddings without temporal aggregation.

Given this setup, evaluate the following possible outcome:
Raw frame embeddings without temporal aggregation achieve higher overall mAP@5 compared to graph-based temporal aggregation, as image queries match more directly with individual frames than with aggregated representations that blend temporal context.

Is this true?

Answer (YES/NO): NO